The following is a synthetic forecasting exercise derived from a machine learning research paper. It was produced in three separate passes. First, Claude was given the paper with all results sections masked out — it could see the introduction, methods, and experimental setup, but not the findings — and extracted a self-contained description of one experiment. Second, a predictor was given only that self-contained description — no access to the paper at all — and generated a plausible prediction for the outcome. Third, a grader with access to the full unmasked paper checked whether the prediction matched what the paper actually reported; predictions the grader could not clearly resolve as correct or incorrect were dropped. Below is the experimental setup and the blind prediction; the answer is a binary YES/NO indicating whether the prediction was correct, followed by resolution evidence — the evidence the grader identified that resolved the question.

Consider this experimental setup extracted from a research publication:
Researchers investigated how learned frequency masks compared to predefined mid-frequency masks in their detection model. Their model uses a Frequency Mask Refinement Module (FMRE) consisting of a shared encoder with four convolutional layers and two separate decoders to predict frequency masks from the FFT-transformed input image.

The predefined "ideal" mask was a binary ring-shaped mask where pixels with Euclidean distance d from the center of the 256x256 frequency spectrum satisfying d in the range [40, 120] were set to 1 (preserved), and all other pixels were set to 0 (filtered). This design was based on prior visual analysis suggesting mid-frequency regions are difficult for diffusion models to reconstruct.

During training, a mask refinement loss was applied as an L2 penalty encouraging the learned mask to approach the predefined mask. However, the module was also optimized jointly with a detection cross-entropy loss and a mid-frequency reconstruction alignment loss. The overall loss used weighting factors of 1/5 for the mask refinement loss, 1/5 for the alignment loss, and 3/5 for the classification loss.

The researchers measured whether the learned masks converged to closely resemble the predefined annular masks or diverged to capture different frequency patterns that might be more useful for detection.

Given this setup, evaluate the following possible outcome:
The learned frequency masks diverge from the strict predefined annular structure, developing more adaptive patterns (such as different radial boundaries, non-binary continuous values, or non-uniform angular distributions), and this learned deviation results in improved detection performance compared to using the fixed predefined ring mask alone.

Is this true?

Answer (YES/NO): NO